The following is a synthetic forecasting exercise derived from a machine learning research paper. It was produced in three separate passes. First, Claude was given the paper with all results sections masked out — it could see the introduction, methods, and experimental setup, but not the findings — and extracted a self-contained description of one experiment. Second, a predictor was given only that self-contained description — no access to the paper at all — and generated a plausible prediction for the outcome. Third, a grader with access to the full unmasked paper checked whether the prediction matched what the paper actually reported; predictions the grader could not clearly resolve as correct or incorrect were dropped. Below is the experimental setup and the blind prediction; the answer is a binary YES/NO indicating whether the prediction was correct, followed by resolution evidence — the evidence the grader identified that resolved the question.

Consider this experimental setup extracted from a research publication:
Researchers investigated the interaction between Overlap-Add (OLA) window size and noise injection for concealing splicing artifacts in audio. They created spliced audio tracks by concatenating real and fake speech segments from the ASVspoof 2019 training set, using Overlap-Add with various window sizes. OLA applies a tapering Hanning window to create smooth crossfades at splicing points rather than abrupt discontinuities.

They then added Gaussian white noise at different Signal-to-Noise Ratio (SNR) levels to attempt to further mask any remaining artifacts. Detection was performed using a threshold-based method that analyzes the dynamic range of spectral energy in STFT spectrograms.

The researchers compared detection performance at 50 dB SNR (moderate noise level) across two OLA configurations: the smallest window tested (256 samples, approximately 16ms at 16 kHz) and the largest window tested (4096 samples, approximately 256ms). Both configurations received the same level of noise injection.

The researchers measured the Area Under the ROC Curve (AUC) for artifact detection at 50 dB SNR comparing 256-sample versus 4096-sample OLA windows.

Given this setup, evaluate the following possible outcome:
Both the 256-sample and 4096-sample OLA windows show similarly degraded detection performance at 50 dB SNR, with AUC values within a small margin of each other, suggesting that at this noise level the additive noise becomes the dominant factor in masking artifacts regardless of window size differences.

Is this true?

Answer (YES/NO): NO